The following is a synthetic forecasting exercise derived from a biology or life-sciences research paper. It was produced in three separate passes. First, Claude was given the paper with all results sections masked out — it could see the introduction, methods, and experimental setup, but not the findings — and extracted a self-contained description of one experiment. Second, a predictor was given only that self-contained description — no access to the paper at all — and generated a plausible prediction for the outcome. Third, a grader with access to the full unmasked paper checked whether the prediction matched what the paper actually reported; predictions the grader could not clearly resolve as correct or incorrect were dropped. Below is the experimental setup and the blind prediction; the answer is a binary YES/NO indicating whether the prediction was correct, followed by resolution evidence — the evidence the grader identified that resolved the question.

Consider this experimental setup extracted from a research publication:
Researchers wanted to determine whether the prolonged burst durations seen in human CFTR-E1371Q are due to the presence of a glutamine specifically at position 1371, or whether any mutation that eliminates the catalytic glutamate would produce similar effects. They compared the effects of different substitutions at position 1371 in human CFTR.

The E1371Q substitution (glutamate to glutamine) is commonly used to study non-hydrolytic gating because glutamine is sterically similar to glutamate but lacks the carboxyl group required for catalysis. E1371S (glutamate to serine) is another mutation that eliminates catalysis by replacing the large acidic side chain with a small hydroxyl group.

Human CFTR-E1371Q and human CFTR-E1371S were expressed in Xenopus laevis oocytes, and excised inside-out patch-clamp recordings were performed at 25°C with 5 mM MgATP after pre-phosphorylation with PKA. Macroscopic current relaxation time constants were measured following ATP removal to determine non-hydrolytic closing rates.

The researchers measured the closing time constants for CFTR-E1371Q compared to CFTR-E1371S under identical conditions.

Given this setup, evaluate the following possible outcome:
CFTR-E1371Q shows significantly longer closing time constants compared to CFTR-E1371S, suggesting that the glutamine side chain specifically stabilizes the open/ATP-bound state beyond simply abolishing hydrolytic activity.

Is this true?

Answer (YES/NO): YES